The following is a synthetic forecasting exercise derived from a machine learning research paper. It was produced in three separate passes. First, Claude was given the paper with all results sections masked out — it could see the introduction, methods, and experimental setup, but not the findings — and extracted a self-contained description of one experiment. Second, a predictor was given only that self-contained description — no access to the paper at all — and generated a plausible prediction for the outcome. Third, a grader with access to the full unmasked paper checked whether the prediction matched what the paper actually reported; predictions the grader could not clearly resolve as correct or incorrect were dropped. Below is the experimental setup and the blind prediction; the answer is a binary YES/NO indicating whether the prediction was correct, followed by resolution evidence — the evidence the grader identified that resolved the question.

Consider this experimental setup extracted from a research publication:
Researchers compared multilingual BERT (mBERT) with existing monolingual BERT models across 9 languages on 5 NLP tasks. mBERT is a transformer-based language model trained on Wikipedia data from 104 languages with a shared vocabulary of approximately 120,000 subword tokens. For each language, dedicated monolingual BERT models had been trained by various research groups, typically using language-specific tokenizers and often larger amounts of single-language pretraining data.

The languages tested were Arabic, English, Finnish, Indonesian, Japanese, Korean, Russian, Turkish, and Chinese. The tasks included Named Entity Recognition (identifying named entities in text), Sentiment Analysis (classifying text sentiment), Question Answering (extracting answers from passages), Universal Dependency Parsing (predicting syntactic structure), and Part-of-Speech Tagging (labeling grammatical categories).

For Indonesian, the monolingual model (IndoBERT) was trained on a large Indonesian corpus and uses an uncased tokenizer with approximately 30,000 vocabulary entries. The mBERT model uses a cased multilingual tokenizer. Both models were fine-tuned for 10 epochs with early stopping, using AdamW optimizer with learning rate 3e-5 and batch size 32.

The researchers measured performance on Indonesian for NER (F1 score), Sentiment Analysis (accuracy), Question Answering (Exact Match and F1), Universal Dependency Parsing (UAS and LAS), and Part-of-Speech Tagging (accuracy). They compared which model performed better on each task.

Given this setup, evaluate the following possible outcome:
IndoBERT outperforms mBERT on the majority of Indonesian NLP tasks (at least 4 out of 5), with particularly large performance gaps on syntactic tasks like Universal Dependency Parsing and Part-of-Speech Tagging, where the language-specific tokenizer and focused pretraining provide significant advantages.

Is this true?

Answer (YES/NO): NO